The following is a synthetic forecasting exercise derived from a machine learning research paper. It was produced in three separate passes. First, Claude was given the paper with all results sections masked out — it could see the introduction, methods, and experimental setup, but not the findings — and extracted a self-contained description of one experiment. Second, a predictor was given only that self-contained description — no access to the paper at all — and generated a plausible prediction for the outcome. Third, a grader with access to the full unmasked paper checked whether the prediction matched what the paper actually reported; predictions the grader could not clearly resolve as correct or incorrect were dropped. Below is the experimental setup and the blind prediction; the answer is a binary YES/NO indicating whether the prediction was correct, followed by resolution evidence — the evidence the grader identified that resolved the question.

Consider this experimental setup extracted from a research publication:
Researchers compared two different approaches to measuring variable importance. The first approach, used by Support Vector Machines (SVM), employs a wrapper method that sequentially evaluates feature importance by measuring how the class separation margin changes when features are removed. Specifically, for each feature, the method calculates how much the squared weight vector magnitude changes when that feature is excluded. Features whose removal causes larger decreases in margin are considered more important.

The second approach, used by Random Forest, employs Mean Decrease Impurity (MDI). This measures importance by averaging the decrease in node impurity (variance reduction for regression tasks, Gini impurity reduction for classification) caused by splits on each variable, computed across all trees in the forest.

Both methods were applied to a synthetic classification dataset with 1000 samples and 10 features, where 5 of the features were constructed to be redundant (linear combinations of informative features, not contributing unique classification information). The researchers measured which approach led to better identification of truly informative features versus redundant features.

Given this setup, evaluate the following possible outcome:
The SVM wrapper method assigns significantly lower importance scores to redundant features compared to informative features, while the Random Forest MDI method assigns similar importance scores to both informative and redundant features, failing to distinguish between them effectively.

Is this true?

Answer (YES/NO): NO